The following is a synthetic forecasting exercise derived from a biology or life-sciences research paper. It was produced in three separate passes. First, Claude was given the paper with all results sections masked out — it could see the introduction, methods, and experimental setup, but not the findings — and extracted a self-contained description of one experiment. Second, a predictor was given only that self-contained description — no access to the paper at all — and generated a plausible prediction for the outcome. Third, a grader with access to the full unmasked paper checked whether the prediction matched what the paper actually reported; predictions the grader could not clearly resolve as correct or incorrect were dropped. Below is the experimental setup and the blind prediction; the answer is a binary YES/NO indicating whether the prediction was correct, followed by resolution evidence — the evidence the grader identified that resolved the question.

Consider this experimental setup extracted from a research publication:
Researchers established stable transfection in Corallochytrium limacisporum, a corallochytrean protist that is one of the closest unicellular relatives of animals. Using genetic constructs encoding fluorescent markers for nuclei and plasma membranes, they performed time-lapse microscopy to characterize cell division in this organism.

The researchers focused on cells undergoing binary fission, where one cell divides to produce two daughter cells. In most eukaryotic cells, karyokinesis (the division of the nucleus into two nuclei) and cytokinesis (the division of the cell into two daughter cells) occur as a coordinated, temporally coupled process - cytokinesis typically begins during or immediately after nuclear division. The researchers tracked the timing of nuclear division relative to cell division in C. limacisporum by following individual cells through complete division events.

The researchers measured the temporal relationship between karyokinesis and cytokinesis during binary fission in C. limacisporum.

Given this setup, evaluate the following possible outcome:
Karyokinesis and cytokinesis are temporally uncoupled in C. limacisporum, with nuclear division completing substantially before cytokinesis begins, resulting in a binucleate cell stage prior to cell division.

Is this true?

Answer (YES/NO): YES